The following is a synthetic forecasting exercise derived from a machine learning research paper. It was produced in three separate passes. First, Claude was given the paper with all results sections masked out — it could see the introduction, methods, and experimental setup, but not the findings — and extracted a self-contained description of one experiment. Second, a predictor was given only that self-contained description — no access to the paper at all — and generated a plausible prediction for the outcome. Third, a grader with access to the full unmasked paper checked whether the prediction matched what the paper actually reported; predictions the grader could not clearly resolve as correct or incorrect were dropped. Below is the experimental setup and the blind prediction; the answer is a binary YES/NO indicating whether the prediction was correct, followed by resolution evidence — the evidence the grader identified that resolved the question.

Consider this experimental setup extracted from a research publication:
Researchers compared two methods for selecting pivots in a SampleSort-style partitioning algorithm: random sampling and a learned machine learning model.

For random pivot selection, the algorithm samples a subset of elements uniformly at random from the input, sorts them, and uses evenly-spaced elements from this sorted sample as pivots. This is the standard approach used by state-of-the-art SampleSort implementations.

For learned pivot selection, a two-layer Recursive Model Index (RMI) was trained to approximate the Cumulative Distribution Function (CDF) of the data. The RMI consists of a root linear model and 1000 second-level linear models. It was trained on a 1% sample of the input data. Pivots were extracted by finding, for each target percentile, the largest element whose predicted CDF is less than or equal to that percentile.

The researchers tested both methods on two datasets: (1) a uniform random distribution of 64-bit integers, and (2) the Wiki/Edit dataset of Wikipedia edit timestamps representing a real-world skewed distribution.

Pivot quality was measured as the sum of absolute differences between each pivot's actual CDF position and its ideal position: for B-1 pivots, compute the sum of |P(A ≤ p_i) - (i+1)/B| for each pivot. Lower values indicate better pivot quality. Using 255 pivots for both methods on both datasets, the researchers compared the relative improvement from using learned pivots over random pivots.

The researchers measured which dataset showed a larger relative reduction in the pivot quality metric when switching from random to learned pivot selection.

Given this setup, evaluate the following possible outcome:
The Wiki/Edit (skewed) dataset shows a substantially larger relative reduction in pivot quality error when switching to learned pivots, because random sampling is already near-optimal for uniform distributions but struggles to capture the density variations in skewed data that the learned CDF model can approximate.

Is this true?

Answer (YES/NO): NO